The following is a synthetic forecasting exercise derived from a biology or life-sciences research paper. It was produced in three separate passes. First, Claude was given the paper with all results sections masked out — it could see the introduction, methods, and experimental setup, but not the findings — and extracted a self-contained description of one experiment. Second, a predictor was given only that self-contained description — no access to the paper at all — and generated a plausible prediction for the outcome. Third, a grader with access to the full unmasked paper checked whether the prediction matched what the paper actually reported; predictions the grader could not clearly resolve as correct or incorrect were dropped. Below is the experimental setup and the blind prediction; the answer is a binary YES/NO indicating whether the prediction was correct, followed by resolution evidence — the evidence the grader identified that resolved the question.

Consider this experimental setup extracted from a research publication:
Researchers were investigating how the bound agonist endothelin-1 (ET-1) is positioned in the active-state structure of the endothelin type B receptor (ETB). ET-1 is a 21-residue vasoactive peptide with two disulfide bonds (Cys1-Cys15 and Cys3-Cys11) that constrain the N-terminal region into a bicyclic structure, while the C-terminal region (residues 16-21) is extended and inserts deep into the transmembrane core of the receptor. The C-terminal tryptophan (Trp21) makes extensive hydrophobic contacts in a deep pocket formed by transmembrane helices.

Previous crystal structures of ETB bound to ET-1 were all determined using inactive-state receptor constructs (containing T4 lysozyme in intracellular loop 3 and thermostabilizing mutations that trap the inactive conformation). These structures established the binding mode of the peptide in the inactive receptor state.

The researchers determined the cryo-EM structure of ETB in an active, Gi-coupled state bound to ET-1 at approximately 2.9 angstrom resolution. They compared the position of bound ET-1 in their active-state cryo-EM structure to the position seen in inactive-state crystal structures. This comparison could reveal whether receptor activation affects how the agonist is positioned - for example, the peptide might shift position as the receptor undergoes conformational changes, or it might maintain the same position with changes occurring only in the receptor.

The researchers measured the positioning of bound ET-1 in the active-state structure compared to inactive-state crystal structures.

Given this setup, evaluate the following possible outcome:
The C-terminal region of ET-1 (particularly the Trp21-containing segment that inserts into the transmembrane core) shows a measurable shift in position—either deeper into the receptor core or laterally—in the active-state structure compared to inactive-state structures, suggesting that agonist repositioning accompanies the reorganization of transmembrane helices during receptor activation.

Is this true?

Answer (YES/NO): NO